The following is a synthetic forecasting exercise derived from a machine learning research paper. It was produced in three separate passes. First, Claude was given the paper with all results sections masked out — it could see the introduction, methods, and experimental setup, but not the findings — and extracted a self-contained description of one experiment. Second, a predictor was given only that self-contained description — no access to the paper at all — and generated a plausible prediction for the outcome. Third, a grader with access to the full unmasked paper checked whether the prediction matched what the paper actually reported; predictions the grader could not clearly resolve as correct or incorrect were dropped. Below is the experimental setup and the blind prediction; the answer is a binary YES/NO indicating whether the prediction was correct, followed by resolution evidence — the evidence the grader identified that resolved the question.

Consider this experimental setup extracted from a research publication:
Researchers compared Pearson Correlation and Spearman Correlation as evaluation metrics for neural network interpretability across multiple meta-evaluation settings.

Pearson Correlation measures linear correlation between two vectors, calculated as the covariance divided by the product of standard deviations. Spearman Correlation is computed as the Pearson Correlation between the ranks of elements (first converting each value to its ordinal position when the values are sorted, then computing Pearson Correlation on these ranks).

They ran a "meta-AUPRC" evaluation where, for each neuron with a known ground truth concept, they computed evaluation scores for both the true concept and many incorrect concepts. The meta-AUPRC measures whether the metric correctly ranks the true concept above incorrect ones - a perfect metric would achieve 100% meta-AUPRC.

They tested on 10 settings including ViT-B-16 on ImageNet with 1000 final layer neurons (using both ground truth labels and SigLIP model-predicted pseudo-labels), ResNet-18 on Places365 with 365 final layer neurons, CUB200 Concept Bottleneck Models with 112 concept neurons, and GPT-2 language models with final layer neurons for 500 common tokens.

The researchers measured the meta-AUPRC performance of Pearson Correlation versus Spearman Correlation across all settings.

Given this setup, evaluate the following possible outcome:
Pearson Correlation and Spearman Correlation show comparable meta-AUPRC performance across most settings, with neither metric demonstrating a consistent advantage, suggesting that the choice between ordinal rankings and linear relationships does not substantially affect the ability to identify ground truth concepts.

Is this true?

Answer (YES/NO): NO